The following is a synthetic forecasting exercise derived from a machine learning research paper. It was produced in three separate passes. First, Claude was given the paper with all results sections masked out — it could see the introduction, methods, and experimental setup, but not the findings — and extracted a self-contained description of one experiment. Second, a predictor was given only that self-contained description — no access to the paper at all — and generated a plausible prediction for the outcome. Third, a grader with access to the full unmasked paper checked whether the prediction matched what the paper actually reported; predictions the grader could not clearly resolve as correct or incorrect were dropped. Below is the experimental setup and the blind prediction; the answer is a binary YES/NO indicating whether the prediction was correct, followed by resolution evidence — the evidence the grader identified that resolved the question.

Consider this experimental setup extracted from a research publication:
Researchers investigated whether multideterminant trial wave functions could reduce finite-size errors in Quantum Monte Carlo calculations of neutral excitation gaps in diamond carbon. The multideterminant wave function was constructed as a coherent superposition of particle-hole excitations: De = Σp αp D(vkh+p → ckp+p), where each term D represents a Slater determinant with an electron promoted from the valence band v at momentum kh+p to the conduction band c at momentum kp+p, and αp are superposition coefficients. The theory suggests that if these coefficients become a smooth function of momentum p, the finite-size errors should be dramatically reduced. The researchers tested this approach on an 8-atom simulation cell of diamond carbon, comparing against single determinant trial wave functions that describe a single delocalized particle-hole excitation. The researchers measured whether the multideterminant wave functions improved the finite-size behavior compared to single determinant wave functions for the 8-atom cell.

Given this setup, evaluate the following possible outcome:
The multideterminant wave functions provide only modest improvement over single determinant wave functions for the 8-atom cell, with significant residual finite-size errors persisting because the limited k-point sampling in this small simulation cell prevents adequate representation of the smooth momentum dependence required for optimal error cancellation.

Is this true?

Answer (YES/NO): NO